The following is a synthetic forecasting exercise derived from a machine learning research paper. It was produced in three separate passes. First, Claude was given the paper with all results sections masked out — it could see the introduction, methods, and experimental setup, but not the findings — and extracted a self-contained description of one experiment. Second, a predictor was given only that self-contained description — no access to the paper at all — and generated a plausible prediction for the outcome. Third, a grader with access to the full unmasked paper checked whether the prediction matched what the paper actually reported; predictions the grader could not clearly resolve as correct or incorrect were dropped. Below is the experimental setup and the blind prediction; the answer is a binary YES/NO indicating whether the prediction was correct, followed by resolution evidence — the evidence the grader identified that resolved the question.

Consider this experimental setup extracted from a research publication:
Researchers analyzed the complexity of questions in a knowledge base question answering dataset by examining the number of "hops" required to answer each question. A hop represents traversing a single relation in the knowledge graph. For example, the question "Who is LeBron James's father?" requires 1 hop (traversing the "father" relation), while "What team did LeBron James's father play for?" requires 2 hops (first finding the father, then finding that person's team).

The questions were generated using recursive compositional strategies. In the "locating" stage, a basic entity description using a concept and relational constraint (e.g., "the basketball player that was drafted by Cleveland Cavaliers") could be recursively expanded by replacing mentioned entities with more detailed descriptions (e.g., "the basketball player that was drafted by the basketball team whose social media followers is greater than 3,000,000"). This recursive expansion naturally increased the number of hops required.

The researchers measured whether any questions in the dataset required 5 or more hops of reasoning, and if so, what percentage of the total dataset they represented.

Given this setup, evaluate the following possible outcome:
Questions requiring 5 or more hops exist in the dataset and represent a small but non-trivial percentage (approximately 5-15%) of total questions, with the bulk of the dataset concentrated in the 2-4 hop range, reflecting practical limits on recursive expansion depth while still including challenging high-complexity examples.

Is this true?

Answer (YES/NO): NO